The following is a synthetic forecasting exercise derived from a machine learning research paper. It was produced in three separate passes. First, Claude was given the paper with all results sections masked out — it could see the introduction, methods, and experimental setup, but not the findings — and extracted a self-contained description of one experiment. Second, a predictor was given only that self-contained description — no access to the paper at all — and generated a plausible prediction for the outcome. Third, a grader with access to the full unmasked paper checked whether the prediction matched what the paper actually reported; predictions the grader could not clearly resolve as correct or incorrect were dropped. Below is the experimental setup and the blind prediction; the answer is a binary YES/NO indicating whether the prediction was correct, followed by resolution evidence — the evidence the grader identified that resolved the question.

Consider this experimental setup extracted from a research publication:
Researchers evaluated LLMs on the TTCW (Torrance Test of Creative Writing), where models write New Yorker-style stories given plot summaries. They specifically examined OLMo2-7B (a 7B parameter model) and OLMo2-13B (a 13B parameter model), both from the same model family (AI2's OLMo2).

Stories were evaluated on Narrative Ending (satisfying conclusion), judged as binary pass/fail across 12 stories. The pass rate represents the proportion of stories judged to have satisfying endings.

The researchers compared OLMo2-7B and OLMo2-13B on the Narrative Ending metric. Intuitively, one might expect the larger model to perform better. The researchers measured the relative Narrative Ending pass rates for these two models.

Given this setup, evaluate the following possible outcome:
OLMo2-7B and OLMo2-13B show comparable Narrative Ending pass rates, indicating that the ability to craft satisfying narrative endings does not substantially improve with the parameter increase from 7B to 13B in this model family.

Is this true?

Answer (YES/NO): YES